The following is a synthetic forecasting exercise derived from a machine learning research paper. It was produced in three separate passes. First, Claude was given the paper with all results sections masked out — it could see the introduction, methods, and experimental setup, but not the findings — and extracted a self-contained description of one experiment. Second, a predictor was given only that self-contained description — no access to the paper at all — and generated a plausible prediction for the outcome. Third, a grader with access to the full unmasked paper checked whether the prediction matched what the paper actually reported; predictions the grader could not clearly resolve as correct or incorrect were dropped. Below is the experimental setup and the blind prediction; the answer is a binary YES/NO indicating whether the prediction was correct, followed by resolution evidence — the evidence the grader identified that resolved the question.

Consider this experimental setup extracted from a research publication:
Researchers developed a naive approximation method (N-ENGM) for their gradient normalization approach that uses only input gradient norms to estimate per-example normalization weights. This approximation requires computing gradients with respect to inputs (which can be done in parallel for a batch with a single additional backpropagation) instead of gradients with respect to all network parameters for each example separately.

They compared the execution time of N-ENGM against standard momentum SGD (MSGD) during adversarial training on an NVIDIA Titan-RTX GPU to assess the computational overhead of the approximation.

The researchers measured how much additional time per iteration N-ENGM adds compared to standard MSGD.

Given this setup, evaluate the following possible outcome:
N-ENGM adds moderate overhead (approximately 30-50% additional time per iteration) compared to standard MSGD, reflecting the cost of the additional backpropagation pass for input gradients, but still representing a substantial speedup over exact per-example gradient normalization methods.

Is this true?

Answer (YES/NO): NO